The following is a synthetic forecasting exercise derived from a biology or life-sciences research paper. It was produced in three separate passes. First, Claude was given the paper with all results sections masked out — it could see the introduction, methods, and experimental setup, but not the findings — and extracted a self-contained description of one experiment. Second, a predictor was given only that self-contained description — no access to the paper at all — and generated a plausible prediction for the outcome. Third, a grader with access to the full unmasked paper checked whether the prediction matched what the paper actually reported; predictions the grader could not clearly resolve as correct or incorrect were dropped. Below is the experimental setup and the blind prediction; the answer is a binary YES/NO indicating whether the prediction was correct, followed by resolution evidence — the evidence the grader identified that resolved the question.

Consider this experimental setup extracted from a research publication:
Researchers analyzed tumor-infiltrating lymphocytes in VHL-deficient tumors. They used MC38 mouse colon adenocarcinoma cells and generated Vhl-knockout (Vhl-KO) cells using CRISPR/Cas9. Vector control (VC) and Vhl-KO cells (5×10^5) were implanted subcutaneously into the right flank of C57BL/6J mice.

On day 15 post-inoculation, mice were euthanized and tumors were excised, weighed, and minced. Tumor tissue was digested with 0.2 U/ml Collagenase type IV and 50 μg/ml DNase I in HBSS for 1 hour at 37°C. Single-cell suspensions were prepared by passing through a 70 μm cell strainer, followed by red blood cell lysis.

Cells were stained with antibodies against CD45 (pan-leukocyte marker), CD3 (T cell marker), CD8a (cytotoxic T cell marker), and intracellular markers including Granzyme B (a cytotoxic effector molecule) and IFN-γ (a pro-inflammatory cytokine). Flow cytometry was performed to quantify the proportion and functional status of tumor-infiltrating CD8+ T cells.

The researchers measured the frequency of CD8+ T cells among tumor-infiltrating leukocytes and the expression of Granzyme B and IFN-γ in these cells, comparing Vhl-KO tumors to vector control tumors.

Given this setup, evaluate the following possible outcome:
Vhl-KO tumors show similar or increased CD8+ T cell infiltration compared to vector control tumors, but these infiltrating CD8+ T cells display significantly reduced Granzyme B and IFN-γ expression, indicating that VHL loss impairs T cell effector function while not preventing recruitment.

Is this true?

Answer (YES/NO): NO